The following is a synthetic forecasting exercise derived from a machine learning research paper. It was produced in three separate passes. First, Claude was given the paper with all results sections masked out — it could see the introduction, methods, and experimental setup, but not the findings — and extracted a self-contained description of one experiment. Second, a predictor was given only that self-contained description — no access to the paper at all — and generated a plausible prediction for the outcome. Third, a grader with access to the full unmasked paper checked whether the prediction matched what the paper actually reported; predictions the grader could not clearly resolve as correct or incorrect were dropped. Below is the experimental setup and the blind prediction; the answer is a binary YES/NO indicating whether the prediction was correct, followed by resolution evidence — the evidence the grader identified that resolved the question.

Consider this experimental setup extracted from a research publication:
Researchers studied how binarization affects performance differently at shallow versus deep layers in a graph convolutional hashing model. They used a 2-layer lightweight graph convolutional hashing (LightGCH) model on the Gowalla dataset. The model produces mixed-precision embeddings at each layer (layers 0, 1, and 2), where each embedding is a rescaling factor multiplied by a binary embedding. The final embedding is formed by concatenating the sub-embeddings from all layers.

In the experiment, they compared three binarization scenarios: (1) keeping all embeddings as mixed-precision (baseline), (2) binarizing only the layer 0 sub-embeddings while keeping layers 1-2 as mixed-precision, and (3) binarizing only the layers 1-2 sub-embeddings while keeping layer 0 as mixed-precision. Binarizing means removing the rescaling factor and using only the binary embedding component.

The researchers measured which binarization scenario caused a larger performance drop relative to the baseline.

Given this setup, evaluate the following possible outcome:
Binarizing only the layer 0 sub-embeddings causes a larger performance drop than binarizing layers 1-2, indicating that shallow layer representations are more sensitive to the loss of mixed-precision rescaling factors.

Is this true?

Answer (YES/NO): NO